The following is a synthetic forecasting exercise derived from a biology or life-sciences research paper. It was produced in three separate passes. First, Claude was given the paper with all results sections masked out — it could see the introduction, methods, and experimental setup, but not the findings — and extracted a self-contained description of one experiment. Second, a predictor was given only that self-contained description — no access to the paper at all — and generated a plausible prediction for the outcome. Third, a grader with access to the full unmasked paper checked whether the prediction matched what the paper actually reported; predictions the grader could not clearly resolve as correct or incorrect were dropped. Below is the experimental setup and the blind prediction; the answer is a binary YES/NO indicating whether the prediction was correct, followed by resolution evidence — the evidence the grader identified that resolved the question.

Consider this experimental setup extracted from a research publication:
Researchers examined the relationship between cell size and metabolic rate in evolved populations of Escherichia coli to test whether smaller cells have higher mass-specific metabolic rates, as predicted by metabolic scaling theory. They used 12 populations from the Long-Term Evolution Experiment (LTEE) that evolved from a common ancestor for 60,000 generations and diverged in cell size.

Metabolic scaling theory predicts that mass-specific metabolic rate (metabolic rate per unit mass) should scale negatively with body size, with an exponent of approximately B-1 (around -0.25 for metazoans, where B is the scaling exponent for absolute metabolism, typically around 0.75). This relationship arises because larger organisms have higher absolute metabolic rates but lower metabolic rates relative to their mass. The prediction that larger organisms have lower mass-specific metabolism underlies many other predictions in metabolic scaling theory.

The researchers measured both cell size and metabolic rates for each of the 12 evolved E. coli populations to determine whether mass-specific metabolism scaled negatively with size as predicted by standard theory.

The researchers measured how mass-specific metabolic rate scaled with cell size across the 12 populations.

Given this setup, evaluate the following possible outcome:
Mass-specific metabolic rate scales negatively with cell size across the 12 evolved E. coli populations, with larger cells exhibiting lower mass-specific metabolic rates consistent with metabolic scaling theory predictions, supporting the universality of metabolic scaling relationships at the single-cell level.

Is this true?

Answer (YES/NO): NO